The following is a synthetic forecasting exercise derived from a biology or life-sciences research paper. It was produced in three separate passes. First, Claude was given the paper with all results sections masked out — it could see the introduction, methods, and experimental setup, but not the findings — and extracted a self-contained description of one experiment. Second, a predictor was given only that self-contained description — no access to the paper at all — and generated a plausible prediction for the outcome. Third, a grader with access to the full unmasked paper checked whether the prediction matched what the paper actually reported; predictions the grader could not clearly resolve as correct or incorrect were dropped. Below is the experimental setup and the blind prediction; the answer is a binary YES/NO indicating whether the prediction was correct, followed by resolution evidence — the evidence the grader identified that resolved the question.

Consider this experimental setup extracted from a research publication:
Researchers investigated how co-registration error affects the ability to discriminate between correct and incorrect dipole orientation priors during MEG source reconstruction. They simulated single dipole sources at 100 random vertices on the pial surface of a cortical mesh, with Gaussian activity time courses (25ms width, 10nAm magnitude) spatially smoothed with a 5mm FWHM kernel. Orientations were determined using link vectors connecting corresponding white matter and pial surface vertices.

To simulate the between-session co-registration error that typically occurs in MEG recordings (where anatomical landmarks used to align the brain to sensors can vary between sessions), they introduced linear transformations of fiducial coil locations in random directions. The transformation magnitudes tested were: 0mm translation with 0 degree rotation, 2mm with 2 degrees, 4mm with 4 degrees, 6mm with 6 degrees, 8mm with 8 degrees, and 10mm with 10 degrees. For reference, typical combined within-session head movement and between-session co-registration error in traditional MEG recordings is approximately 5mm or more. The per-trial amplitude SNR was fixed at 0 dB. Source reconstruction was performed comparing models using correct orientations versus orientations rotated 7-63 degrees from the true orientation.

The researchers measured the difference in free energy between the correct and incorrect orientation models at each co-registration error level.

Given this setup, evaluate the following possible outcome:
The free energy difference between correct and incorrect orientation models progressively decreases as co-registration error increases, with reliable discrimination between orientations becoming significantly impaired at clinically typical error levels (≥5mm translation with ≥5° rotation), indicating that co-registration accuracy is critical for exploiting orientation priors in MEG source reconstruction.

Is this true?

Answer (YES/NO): NO